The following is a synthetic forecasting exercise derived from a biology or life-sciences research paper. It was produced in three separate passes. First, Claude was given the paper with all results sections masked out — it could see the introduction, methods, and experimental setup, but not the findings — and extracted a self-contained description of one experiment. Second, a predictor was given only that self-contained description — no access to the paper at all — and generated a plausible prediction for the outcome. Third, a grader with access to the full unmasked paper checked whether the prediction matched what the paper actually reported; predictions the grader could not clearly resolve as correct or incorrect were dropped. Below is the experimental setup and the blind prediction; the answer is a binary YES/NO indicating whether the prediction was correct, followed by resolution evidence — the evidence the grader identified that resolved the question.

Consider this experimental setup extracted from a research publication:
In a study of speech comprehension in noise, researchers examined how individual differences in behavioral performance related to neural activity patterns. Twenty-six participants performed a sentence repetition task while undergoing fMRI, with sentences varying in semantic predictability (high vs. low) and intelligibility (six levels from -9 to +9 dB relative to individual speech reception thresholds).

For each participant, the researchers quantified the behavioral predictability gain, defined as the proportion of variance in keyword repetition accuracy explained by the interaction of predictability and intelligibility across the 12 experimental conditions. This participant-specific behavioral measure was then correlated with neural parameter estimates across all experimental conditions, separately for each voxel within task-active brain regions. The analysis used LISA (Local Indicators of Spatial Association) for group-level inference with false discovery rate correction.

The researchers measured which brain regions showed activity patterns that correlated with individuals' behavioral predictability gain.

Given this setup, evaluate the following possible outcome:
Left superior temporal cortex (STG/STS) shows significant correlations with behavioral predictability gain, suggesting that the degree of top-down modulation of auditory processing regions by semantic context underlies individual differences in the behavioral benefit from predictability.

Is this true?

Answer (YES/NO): NO